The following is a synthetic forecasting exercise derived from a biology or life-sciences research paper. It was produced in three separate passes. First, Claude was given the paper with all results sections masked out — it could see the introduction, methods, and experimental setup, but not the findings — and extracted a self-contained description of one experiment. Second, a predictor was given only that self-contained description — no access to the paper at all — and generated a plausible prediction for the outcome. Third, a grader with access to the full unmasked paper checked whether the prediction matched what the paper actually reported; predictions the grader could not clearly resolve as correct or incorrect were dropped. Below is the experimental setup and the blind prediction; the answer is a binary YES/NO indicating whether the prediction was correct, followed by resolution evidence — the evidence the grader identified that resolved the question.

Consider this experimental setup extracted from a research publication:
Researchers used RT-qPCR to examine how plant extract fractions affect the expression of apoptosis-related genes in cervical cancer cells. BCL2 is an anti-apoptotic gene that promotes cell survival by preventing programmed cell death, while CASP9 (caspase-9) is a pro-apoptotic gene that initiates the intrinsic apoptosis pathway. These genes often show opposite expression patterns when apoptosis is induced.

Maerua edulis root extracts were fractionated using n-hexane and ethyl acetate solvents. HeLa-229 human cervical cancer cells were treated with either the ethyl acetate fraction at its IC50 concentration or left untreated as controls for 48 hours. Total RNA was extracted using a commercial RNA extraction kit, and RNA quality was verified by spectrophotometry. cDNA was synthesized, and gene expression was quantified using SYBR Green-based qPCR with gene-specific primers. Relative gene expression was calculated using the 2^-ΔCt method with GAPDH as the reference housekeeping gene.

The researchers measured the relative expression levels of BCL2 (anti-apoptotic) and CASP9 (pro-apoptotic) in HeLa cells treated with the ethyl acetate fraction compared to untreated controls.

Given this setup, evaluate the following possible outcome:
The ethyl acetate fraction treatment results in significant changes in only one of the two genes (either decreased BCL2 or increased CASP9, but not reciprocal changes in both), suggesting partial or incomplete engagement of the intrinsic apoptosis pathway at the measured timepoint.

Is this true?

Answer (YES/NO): NO